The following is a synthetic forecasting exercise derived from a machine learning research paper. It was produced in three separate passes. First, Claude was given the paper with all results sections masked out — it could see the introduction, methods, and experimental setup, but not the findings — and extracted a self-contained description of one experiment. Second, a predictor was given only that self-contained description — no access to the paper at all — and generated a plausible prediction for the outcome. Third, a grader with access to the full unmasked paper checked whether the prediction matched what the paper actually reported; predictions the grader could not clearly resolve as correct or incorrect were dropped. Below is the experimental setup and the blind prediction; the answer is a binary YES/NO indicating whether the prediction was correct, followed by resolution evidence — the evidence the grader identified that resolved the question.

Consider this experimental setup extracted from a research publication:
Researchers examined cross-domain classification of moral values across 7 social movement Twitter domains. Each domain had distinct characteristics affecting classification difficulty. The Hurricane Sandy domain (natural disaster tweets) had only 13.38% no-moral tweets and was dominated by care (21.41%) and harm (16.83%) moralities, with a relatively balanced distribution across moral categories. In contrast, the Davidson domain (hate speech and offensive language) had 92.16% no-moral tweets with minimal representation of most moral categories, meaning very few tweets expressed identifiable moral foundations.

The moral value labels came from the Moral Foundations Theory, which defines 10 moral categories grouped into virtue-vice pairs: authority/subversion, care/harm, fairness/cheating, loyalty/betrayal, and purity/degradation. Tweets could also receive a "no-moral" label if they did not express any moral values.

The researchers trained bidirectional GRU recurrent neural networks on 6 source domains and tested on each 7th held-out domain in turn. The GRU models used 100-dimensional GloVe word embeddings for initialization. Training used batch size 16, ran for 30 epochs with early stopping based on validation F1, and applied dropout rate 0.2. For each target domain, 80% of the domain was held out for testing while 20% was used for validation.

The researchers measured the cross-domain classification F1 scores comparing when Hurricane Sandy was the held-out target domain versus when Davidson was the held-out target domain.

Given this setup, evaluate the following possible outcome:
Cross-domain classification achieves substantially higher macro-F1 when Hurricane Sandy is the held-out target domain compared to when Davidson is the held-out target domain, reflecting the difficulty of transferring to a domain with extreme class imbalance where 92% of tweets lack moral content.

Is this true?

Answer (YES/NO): NO